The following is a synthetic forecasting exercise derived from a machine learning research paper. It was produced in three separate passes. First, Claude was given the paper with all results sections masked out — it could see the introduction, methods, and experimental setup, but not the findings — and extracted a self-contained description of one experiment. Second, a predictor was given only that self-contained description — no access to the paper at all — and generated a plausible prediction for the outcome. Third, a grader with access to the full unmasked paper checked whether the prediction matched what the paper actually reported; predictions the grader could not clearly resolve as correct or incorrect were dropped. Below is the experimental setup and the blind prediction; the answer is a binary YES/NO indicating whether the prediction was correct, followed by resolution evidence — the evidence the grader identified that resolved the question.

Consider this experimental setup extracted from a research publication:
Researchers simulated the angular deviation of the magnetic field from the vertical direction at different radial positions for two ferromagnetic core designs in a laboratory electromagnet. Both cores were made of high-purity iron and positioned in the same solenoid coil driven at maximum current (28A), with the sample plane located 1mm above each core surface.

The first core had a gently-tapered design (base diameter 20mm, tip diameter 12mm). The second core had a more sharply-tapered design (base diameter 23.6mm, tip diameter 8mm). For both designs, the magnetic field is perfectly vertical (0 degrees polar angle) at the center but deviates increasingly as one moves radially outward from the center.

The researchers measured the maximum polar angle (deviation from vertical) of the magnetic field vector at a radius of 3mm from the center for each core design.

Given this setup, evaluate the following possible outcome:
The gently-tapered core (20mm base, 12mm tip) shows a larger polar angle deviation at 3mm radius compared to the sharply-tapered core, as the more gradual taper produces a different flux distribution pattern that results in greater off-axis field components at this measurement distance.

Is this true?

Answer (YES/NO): NO